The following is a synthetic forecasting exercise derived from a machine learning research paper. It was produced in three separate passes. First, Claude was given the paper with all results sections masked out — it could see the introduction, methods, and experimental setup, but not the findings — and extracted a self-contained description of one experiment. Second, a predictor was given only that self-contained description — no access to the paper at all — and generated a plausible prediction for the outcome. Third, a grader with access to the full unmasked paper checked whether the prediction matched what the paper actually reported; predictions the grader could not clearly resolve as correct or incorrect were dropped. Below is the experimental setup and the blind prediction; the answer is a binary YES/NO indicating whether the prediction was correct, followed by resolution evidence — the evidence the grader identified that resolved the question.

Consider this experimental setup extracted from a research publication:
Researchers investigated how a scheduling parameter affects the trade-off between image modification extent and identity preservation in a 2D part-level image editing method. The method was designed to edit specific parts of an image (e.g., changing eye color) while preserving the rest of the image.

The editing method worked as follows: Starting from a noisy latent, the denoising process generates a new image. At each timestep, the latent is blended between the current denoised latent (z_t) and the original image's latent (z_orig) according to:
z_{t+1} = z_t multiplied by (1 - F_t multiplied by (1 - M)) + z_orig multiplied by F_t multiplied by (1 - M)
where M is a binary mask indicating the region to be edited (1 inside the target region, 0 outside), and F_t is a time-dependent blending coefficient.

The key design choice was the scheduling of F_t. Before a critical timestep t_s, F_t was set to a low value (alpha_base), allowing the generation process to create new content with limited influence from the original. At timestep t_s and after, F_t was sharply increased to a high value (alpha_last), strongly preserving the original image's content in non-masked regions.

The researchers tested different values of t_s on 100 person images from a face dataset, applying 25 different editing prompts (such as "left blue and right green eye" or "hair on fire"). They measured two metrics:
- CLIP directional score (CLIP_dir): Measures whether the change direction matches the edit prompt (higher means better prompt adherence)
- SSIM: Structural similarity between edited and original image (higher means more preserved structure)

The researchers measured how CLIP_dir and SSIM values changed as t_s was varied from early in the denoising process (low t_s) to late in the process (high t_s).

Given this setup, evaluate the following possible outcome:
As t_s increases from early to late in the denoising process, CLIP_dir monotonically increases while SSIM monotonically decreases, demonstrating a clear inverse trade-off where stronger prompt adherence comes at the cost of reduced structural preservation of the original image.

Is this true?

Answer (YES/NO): NO